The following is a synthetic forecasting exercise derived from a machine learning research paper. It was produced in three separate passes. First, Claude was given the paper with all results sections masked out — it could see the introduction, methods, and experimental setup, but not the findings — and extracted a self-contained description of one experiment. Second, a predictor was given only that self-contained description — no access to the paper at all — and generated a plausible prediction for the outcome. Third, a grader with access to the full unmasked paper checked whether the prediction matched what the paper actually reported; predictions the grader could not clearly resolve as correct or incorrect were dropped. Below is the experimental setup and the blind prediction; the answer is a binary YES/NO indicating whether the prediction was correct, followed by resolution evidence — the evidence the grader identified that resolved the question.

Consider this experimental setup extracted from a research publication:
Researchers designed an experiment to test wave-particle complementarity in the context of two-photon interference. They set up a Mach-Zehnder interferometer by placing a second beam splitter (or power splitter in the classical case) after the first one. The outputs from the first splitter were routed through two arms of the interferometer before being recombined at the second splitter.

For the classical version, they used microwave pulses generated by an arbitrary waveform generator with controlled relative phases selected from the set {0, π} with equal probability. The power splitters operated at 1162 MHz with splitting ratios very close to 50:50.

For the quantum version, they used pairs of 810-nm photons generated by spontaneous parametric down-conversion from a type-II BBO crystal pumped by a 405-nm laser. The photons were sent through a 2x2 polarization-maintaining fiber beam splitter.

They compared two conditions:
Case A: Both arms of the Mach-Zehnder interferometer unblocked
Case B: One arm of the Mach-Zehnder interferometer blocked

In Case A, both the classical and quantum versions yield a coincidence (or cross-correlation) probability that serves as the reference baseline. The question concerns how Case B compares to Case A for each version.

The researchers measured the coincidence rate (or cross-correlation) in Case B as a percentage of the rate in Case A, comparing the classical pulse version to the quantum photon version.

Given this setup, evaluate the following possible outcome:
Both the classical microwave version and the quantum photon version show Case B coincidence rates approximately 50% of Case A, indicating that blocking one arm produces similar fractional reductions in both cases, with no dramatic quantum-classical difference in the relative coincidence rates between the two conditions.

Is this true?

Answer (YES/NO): NO